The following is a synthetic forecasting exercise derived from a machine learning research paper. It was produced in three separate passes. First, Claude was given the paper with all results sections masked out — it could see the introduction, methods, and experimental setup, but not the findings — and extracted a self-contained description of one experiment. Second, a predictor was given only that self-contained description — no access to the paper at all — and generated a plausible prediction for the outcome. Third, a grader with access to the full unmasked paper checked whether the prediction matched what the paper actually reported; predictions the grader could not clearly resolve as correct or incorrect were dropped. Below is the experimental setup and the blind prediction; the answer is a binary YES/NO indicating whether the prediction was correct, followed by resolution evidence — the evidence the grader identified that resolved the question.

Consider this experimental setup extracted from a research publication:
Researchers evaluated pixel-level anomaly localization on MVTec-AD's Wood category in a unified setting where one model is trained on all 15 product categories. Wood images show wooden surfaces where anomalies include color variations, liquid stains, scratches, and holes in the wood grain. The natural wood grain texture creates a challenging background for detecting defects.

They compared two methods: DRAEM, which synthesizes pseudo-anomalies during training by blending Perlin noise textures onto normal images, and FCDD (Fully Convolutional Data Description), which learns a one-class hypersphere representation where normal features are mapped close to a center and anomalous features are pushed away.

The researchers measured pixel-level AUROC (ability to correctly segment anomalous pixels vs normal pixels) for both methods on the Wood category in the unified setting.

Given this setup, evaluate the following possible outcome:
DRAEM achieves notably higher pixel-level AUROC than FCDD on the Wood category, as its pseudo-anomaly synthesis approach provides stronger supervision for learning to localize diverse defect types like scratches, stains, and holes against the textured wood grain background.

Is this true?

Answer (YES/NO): YES